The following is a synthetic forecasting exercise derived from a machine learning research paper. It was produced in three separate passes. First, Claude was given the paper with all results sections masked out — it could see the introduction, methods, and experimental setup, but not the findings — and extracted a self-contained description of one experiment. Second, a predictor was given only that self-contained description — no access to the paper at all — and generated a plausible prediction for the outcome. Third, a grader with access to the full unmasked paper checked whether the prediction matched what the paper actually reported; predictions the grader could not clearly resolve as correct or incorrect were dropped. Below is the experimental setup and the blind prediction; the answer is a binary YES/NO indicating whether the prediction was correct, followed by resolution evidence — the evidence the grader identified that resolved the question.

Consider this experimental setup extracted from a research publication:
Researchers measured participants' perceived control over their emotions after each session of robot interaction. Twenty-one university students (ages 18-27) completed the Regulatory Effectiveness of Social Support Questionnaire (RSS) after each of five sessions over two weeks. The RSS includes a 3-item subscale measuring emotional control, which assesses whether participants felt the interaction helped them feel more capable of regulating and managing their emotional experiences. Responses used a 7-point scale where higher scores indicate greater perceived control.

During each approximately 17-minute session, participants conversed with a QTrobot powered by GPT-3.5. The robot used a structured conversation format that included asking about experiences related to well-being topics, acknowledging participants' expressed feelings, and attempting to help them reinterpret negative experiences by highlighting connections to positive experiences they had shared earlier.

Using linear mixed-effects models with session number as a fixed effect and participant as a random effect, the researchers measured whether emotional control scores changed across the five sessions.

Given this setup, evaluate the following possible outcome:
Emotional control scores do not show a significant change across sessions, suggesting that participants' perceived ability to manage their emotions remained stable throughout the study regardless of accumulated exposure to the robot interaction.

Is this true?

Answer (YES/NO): NO